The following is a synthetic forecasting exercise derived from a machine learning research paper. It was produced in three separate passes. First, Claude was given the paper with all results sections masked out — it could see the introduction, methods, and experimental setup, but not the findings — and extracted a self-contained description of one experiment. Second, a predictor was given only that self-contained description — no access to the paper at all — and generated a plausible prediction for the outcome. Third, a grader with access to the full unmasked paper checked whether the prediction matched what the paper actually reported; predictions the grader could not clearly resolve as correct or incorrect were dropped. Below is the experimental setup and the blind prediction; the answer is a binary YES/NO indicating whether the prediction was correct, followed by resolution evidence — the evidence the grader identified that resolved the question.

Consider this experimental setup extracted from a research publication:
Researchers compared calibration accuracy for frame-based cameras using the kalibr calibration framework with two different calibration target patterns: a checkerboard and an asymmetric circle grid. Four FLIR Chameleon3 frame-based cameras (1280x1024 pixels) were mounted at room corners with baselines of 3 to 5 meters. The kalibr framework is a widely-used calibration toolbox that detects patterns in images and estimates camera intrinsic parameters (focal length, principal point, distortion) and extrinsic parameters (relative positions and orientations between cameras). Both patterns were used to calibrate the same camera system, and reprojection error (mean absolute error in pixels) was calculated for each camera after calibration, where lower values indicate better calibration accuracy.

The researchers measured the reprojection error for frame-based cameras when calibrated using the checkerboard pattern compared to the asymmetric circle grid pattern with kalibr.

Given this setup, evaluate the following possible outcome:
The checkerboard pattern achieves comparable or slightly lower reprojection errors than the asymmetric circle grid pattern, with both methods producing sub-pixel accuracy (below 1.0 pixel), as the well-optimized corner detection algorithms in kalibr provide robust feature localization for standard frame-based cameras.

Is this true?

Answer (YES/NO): NO